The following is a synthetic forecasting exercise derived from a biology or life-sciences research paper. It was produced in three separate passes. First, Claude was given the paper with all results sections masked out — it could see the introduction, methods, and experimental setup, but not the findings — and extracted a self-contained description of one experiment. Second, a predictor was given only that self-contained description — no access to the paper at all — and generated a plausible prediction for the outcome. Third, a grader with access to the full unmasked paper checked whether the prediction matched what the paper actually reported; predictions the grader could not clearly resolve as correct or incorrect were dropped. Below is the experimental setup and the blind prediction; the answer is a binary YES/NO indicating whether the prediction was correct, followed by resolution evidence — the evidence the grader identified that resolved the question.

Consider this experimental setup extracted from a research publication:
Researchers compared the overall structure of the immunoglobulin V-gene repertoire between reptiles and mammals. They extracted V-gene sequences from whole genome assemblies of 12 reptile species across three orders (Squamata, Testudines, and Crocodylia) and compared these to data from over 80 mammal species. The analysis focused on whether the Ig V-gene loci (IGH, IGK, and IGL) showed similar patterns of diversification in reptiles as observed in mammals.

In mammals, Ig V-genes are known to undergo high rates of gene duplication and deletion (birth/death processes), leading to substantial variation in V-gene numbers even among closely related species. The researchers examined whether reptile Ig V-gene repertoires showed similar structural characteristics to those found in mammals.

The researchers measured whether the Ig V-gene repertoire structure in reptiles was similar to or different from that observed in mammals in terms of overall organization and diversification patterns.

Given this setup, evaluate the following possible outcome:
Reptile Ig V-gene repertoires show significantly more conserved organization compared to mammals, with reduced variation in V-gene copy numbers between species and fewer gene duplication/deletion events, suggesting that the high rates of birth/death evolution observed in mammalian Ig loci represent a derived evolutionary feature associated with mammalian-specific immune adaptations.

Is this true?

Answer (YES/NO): NO